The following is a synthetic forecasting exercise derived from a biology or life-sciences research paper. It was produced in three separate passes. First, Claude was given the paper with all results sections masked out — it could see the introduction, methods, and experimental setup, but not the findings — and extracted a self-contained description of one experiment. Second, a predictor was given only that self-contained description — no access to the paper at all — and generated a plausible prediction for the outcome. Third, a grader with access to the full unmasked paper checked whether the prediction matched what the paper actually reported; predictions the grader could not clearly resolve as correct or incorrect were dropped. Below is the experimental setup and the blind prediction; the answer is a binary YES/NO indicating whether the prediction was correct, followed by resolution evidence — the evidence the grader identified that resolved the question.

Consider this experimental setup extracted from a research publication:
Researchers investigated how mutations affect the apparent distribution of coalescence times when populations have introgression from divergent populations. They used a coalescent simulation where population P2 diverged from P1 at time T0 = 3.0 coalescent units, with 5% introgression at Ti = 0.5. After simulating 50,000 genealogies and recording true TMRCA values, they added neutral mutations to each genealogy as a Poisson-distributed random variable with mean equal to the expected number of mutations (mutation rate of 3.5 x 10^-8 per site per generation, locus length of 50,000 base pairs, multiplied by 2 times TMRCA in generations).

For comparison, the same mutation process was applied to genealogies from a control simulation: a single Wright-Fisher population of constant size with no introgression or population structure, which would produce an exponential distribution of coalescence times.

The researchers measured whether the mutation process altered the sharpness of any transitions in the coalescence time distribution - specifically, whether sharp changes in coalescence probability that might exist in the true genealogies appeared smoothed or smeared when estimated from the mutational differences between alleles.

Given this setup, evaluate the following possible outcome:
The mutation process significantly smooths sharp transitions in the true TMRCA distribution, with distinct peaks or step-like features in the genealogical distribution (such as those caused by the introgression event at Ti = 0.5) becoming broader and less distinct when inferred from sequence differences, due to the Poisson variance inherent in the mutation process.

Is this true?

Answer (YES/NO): YES